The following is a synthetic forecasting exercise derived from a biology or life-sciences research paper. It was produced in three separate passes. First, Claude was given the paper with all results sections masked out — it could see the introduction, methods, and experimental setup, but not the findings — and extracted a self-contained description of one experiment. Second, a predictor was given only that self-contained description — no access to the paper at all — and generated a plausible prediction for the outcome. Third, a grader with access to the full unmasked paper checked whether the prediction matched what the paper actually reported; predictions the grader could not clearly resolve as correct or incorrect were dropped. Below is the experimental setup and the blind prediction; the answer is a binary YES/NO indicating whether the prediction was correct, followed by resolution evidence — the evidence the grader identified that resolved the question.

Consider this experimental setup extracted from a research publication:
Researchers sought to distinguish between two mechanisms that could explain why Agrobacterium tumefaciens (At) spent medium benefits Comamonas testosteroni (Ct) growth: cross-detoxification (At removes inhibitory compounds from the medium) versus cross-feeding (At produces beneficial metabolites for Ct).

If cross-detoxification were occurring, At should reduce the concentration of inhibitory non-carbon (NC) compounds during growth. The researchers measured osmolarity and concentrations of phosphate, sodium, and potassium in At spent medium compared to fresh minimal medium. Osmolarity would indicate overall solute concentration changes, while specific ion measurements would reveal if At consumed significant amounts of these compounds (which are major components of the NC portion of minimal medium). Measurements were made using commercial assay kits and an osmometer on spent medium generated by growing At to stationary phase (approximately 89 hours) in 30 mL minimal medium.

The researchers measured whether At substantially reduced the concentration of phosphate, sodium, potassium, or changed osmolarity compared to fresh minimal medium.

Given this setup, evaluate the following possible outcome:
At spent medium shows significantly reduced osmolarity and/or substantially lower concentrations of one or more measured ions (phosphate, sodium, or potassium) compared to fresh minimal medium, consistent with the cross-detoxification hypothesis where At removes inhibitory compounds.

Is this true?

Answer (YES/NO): NO